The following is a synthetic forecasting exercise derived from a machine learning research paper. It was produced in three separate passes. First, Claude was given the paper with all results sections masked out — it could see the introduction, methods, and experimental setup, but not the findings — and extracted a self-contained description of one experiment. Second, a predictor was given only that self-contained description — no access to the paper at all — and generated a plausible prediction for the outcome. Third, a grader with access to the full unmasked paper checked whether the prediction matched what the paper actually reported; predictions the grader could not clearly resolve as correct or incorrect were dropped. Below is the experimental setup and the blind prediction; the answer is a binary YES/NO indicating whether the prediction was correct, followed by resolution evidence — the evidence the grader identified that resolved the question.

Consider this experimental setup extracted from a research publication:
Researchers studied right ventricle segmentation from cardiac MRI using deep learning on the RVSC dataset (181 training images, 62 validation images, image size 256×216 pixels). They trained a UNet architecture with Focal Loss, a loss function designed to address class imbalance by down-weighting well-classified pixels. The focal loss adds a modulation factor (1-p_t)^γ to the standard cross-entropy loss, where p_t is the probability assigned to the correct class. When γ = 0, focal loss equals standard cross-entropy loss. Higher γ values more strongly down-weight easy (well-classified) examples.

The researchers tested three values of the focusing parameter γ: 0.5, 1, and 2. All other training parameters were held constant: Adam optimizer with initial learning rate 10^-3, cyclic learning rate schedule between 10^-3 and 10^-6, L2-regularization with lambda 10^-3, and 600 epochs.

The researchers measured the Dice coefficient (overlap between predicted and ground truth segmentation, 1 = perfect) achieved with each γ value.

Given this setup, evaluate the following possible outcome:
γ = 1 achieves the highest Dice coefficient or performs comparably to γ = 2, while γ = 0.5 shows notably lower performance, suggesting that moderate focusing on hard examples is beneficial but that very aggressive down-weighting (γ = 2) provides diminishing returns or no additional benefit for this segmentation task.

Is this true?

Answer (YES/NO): YES